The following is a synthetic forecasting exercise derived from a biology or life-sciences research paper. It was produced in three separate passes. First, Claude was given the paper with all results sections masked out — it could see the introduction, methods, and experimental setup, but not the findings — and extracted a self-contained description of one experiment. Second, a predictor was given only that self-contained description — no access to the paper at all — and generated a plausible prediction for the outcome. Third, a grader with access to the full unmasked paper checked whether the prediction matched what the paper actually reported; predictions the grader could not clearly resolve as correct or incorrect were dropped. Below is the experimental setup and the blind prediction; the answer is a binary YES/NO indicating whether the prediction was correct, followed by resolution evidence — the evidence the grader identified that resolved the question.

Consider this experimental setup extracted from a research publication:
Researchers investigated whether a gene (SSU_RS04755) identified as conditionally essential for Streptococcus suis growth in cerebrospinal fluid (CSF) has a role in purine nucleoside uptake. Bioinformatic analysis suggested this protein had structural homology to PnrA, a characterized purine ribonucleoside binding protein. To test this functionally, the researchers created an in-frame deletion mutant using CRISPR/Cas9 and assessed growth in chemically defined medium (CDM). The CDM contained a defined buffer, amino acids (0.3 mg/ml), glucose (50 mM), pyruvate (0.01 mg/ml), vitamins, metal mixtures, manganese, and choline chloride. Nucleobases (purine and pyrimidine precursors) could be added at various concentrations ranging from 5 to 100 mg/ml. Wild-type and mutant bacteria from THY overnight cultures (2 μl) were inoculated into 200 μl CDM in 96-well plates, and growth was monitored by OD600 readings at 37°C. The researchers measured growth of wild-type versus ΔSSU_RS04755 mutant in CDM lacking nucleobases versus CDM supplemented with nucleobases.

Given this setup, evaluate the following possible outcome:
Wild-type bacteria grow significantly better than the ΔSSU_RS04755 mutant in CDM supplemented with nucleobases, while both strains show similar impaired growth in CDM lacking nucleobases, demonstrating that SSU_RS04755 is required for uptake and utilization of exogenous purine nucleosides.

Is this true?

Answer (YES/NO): NO